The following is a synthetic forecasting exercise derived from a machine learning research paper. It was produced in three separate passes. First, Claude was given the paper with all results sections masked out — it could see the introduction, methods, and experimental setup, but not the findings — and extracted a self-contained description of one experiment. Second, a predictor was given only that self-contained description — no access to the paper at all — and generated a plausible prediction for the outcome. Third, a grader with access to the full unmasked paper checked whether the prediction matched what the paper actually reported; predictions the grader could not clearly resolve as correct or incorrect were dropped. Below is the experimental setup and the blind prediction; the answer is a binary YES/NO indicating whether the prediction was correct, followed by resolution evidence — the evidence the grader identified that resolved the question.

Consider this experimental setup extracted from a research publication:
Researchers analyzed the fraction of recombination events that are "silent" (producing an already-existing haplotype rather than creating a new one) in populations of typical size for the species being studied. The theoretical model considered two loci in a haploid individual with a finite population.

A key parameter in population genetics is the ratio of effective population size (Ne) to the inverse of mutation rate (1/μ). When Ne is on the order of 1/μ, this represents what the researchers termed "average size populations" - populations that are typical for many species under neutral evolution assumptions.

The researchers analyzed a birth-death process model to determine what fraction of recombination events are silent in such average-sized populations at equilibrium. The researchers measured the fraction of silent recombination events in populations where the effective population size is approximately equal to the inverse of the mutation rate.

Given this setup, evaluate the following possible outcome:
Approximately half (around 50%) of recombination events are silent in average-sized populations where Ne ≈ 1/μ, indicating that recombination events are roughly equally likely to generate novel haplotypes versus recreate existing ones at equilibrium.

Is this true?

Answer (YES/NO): NO